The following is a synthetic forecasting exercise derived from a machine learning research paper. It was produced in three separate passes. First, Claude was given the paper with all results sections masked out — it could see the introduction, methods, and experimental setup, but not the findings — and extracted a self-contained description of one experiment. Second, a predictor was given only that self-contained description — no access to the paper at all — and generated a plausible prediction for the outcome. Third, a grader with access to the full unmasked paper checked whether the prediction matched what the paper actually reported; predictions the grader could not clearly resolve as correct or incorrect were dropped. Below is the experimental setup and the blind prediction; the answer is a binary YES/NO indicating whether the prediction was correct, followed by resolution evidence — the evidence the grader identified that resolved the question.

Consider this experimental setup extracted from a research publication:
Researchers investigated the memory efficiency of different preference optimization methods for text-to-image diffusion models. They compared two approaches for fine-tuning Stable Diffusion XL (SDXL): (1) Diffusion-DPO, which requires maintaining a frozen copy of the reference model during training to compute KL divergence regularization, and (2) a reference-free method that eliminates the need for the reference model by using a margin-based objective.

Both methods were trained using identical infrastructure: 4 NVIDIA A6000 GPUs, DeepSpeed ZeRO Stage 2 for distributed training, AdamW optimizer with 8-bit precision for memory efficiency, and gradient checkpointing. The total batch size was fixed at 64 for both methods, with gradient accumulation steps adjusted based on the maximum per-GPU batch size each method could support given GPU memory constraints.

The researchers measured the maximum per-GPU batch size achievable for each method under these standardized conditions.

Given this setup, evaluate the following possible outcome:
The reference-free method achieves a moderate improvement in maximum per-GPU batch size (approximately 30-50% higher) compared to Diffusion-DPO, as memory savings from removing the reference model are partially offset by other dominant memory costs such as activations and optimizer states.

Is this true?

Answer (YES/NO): NO